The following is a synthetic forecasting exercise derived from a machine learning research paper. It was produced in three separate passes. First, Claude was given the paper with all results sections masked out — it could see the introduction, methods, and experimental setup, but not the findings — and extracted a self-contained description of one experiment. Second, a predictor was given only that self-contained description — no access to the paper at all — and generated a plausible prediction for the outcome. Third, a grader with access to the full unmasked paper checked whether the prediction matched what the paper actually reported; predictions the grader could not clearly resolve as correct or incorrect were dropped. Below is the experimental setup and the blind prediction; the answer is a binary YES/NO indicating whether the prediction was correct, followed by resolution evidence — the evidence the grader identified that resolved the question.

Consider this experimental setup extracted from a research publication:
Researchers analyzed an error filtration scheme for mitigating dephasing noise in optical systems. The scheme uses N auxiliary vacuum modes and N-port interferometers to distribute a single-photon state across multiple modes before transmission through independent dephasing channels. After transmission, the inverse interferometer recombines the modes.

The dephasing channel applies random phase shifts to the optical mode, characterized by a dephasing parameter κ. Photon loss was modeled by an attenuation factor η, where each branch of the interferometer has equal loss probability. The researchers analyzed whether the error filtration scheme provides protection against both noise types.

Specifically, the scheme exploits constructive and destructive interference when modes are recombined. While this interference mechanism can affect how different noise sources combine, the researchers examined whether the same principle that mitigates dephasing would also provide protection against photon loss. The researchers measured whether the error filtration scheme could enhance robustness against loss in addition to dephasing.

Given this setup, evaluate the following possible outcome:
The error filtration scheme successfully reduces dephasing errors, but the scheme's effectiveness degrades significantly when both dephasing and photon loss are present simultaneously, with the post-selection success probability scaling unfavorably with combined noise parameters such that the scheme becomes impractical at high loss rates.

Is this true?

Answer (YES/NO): NO